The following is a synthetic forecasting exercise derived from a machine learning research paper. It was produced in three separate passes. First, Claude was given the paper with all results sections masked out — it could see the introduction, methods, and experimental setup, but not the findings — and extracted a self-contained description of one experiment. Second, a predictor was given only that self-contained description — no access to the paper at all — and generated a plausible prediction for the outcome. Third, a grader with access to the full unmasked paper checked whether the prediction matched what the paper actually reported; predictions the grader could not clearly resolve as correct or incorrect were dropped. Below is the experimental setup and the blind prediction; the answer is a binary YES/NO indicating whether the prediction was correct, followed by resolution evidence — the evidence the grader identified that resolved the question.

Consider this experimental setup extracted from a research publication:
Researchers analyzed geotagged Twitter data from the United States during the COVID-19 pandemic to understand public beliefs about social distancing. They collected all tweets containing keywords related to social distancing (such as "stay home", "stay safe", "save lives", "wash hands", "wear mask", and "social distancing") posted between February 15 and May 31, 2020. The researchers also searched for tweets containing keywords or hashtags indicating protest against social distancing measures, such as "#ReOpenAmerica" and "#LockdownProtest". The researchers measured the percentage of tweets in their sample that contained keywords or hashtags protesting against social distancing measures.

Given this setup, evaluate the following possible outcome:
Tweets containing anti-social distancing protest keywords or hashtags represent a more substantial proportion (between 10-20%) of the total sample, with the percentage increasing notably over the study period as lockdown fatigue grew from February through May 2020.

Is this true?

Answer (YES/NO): NO